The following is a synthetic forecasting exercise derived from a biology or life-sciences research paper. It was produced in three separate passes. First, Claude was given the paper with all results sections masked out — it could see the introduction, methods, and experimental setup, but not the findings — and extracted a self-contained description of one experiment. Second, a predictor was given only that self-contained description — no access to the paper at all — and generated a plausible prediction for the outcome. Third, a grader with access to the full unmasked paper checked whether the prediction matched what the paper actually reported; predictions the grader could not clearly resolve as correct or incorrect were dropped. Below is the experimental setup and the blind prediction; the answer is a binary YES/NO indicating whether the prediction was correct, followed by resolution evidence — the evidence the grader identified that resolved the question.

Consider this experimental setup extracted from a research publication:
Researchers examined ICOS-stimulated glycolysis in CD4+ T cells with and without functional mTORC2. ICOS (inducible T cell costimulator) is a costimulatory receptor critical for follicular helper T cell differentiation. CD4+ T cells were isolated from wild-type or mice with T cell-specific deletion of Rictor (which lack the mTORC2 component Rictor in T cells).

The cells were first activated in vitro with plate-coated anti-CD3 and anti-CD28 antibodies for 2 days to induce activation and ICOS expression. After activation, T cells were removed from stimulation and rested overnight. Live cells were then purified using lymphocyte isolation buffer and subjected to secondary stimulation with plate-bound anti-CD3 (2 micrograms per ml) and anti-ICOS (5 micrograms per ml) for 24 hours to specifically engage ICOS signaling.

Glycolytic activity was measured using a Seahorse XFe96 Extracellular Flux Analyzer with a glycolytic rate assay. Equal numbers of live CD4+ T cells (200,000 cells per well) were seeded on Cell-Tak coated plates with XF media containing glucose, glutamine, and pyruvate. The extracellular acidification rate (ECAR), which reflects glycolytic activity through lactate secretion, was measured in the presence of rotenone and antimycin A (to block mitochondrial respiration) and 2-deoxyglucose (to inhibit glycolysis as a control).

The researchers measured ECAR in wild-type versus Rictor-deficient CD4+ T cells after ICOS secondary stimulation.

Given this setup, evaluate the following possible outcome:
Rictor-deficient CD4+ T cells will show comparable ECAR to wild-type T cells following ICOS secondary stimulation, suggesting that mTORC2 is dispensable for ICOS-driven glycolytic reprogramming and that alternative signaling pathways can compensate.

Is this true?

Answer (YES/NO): NO